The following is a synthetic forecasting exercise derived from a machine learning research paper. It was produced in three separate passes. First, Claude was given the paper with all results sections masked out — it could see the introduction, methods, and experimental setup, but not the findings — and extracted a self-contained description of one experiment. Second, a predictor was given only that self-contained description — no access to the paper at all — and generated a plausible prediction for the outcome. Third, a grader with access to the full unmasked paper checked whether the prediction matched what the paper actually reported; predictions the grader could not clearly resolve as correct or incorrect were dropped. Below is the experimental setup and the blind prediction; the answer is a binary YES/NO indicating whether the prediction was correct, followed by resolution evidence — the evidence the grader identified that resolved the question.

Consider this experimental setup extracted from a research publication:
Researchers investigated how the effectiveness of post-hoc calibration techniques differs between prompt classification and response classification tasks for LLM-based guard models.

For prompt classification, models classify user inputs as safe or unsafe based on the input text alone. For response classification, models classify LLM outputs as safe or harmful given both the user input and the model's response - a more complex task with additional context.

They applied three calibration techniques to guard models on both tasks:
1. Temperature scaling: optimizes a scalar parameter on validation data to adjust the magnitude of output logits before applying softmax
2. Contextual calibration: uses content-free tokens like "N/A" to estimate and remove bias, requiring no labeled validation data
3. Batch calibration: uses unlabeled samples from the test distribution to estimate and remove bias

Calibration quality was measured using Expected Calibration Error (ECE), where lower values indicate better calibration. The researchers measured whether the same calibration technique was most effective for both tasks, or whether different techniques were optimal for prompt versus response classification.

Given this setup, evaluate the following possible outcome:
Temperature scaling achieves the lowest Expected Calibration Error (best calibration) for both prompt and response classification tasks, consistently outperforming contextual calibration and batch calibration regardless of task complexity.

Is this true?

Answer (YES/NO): NO